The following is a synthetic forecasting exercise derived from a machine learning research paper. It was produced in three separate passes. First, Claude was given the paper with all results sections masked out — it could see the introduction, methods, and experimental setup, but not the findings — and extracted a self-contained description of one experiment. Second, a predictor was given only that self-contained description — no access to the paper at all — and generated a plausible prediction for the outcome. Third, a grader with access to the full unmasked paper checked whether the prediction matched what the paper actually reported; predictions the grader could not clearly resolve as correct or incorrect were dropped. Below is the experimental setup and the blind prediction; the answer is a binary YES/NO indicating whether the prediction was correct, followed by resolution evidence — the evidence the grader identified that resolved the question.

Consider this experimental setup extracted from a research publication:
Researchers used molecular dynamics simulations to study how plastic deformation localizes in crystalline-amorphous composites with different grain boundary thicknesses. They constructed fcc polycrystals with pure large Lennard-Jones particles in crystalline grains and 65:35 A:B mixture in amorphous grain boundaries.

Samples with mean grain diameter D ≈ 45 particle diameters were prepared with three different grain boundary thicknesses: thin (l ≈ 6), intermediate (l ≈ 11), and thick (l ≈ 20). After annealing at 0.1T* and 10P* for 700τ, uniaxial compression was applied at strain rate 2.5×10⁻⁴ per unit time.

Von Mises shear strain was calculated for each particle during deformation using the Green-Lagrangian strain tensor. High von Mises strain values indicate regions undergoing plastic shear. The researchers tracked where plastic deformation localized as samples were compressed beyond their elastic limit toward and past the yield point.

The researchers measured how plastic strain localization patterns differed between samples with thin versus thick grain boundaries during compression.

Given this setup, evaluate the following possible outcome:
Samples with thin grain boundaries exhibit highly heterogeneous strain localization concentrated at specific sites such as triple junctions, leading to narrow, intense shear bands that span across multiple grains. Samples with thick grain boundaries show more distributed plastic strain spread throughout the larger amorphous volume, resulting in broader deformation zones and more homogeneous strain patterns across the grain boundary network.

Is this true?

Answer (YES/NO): NO